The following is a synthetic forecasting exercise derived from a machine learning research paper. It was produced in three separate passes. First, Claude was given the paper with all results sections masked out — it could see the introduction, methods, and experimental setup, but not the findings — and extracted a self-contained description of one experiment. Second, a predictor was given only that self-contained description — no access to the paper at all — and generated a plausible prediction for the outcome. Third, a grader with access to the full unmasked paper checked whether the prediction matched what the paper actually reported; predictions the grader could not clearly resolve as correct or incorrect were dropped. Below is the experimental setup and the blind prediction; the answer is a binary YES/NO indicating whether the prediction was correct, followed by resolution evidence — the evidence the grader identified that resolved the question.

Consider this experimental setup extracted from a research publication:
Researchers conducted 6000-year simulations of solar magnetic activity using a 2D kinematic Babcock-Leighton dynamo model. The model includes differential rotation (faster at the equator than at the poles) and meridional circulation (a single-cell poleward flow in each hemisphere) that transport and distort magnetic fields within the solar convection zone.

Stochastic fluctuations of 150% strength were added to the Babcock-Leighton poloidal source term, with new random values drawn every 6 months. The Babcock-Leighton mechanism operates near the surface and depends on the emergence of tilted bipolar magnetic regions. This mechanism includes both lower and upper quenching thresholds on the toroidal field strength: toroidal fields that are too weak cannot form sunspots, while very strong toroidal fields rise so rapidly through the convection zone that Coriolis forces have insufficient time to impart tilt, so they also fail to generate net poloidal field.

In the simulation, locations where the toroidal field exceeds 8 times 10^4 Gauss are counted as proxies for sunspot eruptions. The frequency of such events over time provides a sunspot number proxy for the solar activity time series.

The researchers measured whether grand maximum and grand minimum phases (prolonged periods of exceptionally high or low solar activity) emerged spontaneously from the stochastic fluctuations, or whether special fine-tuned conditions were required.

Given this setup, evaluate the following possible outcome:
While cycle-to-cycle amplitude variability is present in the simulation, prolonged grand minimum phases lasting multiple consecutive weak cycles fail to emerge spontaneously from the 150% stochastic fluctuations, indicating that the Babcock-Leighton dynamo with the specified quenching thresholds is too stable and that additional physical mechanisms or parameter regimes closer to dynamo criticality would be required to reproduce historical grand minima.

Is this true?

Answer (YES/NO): NO